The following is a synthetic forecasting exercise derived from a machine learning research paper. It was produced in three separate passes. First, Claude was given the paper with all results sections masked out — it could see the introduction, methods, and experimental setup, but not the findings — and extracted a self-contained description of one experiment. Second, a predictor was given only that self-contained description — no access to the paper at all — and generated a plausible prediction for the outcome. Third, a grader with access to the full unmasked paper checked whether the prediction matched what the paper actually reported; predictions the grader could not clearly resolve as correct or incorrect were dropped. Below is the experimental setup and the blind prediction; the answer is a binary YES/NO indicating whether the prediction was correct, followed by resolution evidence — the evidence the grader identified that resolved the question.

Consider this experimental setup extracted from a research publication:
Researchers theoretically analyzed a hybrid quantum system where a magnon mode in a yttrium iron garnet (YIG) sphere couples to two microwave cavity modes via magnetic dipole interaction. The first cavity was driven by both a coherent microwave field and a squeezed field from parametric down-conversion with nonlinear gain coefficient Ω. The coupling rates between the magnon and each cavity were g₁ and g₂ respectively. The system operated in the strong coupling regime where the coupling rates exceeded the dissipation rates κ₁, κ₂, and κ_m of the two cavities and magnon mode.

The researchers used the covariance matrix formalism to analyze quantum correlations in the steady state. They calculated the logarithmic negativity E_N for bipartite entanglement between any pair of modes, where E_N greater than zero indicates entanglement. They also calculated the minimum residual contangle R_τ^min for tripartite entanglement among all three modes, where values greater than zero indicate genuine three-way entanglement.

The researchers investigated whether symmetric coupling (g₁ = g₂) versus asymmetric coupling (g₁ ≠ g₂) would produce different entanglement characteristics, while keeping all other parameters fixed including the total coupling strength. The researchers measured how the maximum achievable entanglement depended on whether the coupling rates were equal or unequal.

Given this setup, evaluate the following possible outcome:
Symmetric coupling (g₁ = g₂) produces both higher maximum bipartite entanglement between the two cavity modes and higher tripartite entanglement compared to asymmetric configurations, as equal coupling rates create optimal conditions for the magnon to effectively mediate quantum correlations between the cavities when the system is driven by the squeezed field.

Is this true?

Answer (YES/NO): YES